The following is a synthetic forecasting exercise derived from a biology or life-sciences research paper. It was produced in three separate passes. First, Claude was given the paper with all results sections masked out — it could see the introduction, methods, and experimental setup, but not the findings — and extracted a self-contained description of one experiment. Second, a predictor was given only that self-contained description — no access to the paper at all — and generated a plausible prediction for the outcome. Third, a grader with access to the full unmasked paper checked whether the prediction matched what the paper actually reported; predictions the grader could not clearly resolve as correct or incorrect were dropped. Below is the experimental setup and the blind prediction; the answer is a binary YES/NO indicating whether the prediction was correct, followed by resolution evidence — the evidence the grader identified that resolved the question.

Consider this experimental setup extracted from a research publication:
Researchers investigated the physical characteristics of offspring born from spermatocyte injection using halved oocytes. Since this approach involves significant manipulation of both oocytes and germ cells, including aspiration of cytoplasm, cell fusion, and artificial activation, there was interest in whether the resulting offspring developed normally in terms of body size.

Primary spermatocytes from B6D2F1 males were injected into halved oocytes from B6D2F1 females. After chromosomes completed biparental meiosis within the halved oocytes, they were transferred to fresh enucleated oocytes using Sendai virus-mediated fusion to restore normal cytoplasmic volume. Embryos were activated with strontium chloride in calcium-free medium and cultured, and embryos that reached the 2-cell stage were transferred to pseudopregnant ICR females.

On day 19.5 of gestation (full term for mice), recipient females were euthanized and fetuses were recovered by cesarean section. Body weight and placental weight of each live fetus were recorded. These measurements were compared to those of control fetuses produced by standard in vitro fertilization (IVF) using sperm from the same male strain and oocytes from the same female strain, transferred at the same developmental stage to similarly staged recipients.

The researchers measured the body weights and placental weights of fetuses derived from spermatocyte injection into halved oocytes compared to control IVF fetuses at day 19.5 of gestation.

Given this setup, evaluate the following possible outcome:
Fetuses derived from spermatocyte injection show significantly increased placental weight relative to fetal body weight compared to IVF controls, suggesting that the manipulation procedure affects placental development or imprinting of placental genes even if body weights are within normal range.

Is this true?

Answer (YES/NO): NO